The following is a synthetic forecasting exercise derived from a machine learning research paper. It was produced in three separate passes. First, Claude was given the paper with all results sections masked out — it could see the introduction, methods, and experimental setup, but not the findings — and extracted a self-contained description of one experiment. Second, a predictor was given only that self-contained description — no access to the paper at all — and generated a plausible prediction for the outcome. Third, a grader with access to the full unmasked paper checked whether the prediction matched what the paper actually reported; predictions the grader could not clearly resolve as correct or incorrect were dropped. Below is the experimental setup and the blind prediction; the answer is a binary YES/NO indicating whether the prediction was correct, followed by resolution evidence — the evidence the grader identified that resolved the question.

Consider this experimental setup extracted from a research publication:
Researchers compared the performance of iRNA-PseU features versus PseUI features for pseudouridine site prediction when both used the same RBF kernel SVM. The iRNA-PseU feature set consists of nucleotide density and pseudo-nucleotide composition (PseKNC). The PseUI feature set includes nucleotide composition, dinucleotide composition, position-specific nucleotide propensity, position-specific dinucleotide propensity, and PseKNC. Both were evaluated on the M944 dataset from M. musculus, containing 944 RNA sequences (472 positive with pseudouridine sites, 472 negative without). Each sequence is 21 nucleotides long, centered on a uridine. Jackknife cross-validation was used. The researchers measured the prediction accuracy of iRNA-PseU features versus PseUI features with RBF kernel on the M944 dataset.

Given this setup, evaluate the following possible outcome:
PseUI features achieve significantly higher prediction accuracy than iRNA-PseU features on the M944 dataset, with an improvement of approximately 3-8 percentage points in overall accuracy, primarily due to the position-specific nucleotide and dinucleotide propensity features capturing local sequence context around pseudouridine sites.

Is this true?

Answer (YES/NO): NO